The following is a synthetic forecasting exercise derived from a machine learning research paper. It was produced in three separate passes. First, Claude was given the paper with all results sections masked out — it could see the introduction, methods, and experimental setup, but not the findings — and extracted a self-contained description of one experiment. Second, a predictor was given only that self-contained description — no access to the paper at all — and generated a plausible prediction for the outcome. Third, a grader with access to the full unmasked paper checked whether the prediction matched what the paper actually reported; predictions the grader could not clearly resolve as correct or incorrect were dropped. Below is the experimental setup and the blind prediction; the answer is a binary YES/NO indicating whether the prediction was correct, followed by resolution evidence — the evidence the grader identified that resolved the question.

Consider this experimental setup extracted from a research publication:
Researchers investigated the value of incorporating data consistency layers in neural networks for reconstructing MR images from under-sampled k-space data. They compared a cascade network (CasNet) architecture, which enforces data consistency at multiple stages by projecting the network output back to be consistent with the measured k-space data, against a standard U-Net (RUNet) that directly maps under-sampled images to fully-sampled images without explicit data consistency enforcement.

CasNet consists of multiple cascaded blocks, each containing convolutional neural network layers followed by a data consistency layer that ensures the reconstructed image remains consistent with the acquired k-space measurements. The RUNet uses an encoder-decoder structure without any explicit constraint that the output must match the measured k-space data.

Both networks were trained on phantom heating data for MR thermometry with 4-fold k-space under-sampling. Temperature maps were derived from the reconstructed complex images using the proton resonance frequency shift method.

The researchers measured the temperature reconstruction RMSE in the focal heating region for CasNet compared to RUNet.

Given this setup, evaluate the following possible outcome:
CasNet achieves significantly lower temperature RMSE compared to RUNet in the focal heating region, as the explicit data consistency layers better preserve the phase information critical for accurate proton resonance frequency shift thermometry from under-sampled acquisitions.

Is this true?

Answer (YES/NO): NO